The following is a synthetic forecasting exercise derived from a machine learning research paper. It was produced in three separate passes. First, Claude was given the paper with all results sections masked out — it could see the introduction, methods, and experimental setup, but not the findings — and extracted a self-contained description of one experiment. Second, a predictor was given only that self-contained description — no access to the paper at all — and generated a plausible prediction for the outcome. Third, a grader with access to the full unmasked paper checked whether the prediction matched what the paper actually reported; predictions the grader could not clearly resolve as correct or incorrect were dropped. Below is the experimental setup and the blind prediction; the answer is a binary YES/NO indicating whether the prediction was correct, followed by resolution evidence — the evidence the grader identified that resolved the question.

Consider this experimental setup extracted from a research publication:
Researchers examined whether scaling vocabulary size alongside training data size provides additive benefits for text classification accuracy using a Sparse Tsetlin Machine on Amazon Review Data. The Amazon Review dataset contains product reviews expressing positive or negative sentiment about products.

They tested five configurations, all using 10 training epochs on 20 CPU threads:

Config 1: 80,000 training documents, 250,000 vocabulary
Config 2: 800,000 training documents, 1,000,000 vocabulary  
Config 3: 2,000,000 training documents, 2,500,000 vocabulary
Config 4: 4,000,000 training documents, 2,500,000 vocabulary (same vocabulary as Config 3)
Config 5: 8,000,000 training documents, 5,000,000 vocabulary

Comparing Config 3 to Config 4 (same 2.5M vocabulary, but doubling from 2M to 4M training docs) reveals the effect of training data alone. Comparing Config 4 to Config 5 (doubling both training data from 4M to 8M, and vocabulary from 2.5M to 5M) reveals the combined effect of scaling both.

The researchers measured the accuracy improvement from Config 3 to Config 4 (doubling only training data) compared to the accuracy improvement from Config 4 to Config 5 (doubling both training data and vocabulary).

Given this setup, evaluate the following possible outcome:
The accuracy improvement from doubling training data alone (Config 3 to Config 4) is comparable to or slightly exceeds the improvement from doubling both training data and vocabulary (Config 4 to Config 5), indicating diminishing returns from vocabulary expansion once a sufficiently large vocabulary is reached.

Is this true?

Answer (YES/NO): YES